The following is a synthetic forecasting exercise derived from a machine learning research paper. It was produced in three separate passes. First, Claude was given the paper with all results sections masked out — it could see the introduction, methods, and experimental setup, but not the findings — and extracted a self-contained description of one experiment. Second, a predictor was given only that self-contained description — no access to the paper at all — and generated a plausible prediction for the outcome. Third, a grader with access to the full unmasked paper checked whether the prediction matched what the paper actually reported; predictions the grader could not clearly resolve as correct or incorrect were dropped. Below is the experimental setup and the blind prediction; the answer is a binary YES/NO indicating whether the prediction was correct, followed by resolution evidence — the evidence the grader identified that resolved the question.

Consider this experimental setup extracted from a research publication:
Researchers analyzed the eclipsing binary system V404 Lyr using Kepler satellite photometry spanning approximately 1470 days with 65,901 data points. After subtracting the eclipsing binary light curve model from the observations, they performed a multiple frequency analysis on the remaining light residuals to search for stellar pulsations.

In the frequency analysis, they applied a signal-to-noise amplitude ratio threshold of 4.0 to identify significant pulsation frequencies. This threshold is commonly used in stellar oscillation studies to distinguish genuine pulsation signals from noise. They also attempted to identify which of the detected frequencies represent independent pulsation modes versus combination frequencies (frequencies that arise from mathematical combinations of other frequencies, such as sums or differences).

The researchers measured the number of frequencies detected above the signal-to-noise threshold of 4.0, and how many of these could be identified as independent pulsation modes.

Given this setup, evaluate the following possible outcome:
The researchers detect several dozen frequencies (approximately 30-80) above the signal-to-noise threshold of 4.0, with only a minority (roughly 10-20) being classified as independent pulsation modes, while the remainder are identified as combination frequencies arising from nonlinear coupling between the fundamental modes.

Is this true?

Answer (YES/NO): NO